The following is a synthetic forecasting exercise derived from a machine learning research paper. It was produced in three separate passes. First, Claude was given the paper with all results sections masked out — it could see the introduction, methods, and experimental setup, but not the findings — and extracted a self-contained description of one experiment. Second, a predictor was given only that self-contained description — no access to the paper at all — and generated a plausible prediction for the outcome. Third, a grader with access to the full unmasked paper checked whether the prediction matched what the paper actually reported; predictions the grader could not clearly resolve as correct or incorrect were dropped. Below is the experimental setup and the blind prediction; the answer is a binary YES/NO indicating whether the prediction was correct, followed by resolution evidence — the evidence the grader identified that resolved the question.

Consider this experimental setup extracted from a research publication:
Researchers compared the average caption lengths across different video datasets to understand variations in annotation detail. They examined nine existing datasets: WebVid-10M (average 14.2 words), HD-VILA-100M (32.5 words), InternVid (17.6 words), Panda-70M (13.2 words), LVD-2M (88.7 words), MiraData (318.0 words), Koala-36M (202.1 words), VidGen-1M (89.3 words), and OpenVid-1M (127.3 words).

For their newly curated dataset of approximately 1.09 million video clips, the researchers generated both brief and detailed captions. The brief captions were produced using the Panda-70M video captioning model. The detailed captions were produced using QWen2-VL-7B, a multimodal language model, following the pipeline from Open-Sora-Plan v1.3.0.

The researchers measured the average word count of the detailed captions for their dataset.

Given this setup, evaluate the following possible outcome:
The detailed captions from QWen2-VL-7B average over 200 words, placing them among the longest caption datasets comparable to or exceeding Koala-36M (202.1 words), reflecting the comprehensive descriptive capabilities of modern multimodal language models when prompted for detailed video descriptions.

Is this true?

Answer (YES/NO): NO